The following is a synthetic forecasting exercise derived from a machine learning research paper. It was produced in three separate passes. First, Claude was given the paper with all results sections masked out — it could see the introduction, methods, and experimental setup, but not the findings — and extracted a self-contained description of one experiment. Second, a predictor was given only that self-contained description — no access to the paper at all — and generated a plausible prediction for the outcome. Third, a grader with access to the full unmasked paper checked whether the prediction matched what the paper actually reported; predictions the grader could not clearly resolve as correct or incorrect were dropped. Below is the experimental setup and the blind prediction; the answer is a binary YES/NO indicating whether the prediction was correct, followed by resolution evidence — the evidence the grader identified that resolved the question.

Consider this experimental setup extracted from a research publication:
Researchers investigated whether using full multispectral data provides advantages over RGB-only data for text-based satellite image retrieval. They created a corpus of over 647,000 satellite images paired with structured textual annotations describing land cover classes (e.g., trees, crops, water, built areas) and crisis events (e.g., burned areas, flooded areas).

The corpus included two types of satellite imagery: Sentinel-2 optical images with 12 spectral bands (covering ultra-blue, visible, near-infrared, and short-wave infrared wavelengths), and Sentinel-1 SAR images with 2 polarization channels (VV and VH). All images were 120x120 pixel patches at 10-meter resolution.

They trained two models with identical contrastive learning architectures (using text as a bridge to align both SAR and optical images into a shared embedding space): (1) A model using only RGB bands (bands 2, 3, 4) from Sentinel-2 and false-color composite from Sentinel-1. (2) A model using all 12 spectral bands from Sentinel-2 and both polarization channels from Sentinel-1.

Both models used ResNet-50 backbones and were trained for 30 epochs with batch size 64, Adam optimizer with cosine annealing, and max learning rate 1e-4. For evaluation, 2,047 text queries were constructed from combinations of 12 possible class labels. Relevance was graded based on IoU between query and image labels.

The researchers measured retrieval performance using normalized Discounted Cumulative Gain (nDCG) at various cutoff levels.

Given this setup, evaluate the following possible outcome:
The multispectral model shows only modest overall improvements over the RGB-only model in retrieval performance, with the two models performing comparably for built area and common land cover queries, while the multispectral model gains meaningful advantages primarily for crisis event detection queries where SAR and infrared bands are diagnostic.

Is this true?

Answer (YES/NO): NO